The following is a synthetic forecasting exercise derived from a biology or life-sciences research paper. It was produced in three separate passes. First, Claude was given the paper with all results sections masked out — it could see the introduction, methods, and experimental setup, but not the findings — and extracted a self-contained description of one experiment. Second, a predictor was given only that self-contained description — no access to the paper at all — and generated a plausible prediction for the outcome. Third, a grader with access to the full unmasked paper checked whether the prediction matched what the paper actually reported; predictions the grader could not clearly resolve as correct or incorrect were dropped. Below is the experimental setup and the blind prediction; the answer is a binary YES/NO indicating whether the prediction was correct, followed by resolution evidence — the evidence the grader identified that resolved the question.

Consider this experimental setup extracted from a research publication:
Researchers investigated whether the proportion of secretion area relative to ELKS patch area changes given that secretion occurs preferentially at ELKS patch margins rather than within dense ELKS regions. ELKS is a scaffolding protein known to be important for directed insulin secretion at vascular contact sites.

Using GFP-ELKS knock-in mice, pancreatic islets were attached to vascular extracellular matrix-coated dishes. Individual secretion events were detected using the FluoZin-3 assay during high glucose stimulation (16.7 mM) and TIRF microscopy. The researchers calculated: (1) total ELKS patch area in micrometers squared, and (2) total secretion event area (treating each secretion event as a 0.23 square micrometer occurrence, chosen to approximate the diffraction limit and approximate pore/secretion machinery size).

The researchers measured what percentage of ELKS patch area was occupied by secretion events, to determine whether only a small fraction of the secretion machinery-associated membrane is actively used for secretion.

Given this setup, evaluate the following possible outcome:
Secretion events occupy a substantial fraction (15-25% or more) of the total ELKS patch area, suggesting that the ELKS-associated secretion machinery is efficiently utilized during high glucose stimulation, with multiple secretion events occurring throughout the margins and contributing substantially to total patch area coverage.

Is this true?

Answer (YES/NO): NO